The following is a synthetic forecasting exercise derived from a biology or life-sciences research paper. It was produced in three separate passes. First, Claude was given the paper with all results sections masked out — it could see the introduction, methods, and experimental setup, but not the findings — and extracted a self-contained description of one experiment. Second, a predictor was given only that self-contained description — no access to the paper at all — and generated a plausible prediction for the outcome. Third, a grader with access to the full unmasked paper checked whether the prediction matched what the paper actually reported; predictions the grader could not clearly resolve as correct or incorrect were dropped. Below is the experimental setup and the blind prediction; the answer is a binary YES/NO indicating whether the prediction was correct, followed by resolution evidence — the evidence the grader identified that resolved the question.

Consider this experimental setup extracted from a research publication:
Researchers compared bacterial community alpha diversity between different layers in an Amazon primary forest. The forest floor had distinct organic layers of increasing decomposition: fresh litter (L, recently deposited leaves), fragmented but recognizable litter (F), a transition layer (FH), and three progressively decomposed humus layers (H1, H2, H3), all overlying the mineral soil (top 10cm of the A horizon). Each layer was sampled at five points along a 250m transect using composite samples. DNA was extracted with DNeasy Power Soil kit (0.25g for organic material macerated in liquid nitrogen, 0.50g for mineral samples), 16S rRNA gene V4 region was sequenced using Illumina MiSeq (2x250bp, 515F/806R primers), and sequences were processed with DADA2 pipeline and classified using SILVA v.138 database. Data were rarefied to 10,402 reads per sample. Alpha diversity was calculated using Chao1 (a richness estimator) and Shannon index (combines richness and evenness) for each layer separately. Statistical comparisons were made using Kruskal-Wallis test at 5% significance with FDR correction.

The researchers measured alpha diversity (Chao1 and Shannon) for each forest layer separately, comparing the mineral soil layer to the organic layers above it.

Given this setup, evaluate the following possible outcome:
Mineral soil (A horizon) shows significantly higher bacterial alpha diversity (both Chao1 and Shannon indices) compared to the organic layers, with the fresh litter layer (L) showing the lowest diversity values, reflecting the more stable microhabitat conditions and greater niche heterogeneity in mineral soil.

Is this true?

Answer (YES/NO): NO